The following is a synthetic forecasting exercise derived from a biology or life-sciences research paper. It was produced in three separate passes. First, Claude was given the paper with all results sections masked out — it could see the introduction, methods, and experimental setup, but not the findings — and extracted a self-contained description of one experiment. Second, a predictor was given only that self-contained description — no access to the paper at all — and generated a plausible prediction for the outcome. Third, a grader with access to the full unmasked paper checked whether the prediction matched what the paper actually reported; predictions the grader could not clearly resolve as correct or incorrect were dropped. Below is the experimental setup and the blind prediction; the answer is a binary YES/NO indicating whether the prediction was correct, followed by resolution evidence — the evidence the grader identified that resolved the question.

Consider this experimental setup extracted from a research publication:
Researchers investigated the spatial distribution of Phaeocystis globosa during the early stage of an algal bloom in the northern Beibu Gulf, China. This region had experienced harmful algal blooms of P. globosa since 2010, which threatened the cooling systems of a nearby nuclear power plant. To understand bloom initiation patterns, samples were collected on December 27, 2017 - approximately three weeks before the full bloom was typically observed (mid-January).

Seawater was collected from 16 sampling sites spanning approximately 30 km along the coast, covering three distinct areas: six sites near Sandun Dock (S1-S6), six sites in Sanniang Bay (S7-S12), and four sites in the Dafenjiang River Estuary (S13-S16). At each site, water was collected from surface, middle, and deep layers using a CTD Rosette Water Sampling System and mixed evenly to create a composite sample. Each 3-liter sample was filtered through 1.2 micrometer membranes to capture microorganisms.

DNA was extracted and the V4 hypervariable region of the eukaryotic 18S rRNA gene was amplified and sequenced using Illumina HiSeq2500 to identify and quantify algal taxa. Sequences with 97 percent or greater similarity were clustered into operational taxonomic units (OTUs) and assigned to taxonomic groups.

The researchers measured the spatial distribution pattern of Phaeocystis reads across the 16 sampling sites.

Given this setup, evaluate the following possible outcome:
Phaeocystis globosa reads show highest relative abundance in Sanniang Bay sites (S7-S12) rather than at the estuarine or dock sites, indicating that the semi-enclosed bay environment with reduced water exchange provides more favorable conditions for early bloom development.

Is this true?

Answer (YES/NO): NO